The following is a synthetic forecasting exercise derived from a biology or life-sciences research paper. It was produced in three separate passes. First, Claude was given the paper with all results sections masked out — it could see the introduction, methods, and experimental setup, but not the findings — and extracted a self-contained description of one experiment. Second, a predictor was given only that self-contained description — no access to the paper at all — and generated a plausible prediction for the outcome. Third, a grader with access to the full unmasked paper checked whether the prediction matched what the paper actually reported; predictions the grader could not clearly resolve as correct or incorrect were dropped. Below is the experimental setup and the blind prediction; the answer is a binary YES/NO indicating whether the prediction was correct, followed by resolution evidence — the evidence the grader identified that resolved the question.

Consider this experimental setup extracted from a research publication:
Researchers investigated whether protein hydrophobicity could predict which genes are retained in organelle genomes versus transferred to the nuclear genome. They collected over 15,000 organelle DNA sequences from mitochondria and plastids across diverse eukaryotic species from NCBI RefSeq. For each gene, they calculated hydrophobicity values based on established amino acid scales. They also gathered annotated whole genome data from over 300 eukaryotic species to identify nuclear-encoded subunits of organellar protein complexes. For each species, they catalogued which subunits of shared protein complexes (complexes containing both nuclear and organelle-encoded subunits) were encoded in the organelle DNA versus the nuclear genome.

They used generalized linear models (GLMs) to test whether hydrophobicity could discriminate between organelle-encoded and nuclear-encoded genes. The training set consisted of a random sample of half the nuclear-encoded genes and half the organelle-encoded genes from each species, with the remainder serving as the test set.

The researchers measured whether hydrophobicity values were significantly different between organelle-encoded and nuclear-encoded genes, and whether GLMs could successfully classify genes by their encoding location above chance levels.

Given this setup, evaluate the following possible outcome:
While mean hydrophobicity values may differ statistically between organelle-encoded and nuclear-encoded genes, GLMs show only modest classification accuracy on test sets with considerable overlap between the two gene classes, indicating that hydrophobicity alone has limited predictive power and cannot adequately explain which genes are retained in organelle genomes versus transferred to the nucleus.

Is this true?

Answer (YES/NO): NO